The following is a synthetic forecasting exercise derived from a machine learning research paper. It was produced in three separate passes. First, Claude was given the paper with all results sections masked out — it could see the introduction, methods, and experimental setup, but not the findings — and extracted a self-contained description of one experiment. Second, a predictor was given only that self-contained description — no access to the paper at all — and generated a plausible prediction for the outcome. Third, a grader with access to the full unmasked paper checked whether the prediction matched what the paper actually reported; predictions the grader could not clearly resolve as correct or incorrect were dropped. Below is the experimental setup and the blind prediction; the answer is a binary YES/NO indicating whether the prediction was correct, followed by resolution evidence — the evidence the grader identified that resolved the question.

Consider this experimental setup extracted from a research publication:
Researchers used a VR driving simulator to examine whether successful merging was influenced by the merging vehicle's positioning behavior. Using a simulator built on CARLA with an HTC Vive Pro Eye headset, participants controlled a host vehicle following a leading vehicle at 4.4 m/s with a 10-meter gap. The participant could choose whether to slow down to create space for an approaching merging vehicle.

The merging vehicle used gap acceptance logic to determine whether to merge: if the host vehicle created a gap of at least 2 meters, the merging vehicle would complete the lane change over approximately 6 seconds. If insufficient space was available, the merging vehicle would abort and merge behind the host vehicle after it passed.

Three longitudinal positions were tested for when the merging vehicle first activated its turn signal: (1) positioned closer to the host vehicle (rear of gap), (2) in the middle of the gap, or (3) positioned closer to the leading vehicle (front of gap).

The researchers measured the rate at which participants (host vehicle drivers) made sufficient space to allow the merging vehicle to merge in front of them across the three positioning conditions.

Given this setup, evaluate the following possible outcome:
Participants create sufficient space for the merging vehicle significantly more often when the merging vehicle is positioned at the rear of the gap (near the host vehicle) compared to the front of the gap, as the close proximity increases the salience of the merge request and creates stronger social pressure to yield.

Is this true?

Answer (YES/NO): NO